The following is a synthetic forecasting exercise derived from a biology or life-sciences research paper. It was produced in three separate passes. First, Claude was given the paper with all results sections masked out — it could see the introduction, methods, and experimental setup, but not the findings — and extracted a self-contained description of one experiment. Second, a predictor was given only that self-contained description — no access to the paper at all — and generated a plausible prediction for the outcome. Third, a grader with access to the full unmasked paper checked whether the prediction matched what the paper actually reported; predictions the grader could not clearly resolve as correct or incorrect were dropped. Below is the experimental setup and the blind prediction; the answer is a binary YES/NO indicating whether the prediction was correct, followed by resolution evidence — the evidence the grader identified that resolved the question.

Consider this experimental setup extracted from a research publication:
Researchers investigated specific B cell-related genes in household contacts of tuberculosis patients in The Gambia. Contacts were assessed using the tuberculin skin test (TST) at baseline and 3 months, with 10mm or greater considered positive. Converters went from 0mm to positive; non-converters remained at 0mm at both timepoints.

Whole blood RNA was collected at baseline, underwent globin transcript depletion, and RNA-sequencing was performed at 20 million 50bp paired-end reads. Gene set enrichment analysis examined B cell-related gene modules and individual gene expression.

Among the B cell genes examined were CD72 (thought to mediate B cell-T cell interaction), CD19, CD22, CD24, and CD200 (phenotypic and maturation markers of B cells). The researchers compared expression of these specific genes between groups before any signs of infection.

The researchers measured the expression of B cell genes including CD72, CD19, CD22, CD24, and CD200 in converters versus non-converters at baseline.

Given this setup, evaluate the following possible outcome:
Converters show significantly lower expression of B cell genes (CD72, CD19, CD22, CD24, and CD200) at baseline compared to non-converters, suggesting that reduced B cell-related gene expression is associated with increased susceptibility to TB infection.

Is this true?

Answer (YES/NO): YES